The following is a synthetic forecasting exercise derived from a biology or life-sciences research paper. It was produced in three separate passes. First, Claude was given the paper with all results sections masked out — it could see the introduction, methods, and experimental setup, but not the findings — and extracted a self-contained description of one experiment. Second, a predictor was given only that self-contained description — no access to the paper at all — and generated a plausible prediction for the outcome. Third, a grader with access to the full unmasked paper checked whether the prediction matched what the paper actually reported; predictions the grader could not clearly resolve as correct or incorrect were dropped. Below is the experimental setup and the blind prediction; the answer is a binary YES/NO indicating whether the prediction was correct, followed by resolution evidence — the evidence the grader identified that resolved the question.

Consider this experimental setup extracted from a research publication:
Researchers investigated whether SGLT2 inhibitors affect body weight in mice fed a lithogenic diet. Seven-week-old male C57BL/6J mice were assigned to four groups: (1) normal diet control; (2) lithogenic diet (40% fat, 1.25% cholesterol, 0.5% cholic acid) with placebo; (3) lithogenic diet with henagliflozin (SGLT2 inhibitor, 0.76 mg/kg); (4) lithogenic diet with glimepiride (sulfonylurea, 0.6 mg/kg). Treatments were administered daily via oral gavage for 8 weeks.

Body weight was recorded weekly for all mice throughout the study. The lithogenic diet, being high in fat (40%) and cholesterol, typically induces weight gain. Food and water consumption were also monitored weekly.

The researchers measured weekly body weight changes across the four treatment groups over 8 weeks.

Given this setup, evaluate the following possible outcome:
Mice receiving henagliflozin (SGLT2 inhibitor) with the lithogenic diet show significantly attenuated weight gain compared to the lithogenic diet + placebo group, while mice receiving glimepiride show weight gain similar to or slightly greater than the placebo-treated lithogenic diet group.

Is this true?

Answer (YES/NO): NO